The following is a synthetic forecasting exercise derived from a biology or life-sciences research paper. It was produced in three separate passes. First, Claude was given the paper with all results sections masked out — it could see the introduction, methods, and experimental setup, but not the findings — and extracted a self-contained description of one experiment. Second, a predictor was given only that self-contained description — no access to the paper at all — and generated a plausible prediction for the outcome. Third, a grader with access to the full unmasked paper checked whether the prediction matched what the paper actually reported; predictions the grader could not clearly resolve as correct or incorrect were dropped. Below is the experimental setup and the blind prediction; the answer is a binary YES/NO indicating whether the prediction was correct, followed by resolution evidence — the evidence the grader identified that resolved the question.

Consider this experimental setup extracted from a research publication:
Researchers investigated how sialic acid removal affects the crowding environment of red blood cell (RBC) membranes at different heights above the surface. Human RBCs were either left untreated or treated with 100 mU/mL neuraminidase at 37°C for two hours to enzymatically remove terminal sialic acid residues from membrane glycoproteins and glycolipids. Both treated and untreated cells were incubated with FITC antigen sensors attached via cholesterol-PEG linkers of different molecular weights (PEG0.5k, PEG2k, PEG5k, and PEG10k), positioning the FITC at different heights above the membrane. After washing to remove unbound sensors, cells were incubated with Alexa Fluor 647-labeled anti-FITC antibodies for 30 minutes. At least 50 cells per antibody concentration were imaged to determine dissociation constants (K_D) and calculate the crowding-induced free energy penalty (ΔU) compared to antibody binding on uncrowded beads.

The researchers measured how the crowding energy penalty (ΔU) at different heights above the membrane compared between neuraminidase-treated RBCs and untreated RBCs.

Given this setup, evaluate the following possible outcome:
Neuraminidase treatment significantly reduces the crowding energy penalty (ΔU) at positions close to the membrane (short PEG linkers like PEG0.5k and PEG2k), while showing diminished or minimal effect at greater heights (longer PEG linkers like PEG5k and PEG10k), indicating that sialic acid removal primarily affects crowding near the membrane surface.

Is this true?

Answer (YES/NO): YES